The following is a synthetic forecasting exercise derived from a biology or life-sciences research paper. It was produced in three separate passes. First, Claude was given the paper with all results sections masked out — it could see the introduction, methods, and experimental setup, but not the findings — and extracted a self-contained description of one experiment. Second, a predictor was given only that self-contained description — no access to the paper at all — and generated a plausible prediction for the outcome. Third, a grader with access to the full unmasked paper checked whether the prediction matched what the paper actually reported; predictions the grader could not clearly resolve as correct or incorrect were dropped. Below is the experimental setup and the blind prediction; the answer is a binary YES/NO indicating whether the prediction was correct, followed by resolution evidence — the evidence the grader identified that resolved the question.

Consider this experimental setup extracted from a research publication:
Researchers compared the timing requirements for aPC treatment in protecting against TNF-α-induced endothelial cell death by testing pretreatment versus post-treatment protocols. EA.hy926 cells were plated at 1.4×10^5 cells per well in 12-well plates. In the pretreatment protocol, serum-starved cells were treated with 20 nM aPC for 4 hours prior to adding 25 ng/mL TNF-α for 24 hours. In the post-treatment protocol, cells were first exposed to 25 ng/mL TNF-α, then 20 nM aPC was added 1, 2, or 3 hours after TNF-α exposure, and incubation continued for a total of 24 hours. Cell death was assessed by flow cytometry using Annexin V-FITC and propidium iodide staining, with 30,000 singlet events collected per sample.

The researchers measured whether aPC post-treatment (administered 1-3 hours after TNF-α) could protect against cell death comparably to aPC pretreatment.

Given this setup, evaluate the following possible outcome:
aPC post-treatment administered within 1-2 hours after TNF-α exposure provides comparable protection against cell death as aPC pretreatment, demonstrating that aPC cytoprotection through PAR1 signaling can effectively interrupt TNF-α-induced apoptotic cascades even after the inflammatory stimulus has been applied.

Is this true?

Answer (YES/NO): NO